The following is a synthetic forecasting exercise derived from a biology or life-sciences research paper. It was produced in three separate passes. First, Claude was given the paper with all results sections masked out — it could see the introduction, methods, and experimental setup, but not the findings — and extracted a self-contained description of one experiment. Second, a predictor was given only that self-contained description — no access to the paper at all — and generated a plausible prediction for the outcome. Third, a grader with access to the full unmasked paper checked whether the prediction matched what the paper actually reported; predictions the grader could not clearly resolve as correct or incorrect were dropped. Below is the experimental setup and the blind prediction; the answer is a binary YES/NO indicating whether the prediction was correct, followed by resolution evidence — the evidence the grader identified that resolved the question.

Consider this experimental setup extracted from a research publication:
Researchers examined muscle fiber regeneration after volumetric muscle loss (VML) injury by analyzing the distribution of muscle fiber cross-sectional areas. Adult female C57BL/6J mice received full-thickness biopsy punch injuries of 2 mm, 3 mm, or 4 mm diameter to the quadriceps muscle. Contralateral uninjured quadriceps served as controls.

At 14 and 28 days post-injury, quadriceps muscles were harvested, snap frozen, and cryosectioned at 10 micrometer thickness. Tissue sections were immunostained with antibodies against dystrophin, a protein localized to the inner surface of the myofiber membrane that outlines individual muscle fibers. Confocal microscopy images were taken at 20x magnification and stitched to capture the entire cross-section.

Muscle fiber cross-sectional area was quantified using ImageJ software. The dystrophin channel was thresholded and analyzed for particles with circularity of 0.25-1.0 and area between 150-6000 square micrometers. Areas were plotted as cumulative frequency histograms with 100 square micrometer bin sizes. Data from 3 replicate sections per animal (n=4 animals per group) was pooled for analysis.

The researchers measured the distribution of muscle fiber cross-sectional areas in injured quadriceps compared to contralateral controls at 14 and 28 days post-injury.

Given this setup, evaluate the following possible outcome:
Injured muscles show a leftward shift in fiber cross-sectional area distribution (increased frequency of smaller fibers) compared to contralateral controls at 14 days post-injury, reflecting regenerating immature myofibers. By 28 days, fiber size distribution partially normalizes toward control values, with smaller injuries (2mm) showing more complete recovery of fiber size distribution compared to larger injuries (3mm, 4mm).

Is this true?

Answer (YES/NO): NO